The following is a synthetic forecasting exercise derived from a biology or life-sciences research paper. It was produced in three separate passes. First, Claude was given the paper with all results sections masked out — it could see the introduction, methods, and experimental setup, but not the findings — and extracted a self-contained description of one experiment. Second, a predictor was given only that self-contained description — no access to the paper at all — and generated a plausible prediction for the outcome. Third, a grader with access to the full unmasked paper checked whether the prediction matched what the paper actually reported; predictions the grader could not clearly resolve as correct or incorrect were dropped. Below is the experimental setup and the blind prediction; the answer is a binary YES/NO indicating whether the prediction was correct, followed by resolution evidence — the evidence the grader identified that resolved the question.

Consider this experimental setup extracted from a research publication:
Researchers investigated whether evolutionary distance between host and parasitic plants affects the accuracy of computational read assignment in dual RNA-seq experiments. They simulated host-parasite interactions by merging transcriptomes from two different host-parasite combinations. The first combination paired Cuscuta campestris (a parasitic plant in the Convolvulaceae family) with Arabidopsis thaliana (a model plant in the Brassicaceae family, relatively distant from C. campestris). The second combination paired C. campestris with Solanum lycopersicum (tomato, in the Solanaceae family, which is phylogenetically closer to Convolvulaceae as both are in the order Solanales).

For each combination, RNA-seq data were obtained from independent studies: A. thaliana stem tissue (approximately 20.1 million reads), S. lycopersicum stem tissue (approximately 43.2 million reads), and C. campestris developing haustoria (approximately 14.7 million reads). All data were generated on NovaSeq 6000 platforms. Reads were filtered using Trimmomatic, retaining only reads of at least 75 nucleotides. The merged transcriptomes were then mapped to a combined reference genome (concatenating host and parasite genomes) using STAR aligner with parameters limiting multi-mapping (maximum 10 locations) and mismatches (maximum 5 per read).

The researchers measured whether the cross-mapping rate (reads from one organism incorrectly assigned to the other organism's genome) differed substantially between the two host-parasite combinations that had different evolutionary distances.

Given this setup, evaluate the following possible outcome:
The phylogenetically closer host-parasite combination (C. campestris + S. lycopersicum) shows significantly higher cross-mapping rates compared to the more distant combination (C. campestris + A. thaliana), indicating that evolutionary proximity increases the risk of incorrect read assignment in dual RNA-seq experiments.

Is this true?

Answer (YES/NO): NO